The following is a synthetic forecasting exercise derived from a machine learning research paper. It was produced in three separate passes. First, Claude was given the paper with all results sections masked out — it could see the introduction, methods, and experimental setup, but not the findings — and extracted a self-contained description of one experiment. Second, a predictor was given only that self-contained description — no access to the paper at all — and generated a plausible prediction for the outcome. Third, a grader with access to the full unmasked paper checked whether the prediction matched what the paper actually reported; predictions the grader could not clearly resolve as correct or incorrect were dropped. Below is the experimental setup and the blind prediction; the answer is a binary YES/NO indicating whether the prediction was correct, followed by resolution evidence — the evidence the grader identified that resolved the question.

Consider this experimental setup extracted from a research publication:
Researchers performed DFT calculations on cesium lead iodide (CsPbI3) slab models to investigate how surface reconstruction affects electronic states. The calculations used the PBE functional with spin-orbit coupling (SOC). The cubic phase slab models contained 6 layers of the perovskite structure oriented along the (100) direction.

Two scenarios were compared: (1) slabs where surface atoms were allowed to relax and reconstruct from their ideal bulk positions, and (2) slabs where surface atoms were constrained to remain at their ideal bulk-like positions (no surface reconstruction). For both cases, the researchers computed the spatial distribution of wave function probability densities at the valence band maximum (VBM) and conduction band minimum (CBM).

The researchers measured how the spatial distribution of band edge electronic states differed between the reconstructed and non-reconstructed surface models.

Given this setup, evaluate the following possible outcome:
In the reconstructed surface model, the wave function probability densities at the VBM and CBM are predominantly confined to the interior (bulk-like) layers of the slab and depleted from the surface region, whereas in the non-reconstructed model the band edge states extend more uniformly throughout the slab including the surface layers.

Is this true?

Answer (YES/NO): NO